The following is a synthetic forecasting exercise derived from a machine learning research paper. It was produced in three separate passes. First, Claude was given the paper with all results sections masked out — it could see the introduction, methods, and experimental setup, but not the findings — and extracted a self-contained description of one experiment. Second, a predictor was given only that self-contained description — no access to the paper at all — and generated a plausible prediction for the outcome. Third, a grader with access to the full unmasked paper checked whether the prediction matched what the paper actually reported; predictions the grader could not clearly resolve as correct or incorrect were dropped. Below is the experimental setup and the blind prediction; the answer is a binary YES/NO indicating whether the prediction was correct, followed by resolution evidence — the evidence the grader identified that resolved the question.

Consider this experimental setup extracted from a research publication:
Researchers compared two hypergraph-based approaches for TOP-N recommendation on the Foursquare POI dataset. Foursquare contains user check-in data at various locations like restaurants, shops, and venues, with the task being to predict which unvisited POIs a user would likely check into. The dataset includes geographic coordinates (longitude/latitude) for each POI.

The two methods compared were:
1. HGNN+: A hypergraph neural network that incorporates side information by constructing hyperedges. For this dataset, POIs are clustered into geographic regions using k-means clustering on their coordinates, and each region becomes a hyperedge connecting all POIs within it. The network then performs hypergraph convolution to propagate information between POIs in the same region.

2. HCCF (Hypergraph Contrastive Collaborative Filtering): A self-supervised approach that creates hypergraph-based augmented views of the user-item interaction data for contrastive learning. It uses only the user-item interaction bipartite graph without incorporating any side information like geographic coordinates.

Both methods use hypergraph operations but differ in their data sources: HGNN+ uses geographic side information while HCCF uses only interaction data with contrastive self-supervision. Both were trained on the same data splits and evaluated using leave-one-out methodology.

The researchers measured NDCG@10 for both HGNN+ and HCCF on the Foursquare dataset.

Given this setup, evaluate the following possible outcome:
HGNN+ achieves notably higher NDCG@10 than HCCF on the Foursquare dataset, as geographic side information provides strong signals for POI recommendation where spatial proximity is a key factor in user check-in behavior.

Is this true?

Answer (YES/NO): NO